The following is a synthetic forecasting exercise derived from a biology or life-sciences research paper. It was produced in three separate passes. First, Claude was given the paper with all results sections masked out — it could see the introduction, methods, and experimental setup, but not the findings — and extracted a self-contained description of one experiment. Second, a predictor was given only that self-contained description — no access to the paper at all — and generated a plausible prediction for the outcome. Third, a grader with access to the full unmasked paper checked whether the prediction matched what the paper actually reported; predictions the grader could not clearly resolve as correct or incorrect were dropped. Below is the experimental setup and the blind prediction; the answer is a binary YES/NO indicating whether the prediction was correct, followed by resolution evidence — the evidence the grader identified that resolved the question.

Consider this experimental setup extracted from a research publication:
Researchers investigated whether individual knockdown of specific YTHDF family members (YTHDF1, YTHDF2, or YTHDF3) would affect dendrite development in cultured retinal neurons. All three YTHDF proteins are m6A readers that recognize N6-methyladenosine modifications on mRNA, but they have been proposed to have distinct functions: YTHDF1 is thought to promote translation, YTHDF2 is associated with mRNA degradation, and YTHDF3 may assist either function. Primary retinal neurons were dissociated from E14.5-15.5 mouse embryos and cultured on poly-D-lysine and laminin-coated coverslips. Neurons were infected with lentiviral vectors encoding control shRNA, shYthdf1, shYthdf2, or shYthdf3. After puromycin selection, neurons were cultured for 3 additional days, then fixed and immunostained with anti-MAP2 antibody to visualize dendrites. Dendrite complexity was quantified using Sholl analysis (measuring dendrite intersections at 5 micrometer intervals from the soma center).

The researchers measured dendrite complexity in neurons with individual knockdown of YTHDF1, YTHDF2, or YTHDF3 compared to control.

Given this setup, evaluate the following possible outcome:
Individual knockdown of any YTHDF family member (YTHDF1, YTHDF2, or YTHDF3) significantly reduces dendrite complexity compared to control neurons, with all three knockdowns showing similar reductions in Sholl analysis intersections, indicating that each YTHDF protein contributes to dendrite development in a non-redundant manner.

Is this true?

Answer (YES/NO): NO